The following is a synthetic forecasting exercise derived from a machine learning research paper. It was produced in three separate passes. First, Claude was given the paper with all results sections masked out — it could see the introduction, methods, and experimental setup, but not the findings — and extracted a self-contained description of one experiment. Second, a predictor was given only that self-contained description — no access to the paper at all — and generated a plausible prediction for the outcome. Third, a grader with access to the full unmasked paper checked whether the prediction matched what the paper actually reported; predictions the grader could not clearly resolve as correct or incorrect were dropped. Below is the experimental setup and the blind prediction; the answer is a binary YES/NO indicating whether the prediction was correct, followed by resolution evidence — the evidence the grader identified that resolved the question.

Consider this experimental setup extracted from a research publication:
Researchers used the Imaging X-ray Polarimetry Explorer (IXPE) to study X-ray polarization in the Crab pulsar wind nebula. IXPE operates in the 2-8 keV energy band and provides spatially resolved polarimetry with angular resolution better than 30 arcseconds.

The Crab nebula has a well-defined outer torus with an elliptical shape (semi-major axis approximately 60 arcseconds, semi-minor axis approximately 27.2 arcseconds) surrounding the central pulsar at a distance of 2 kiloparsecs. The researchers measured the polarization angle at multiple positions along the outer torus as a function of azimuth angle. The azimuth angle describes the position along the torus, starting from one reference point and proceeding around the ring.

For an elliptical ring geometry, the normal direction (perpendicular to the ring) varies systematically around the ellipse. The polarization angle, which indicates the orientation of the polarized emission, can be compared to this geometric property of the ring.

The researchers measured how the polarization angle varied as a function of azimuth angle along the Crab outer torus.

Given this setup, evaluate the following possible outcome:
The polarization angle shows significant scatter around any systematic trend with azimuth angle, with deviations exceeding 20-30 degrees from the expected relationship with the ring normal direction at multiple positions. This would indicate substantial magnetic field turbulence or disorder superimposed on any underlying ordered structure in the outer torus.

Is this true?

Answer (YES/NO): NO